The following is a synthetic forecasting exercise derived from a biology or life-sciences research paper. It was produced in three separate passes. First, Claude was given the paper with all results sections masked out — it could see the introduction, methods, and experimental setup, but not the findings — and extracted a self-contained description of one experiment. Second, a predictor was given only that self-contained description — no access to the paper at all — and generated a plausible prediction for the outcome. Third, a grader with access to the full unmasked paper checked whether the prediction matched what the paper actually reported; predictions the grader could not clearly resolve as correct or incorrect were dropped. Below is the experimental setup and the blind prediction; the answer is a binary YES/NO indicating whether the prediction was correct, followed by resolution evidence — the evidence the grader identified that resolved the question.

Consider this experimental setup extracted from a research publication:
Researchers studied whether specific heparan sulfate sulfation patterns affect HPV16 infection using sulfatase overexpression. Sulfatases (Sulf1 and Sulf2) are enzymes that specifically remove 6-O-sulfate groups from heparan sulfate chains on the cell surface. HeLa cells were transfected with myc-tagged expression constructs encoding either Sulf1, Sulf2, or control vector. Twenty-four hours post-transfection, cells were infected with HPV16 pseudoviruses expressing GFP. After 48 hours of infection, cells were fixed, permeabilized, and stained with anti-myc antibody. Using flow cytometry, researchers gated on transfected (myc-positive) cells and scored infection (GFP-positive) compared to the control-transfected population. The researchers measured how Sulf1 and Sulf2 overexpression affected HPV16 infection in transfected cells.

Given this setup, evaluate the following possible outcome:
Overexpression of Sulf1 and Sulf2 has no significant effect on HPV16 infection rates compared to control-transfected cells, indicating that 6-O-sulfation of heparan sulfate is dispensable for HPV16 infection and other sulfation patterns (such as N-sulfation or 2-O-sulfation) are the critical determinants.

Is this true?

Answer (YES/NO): NO